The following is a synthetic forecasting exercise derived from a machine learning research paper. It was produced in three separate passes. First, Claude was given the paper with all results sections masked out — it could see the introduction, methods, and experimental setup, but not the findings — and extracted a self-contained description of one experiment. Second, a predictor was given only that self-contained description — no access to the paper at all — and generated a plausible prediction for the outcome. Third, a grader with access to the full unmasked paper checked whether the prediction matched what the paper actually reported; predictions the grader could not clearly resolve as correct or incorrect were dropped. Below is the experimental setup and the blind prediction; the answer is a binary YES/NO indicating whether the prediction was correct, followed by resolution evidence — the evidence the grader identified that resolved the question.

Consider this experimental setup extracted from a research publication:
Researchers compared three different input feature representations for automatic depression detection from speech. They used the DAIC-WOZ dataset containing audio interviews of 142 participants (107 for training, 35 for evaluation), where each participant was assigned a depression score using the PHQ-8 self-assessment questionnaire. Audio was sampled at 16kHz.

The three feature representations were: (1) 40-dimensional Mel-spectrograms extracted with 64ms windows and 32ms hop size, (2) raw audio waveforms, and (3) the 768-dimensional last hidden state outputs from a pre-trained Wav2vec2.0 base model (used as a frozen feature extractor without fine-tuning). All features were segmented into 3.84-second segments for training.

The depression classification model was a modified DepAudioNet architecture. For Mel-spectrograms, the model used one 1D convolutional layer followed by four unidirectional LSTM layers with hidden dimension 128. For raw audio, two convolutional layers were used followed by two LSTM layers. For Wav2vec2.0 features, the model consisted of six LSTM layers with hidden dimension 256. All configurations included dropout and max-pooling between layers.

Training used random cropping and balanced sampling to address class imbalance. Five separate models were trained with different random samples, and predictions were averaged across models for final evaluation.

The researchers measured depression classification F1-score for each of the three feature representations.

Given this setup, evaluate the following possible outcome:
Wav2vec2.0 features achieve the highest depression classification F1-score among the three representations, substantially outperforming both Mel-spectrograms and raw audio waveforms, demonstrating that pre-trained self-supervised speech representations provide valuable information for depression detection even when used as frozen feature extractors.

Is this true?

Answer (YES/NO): NO